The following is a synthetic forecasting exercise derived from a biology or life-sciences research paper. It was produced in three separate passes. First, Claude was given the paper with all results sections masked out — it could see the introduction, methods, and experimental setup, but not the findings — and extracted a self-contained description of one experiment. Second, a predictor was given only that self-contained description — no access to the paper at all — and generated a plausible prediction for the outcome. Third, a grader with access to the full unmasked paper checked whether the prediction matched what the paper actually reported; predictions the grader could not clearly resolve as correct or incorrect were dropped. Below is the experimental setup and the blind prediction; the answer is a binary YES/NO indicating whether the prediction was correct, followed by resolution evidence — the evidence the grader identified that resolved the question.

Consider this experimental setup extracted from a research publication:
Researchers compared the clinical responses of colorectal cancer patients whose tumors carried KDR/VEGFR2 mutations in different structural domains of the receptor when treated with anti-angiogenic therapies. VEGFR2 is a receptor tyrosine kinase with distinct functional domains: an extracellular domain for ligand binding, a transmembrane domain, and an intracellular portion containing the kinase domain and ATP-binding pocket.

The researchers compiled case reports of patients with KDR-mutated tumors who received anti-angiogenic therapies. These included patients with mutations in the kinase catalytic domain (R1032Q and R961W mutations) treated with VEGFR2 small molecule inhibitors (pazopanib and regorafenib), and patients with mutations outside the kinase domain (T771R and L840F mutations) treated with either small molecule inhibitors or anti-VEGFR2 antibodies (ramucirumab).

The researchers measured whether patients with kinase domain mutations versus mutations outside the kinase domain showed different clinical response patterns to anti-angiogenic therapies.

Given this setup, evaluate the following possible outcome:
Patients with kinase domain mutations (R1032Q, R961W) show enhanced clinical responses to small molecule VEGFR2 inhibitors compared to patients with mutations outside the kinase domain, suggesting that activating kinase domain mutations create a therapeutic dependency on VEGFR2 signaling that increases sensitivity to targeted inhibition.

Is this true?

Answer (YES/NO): YES